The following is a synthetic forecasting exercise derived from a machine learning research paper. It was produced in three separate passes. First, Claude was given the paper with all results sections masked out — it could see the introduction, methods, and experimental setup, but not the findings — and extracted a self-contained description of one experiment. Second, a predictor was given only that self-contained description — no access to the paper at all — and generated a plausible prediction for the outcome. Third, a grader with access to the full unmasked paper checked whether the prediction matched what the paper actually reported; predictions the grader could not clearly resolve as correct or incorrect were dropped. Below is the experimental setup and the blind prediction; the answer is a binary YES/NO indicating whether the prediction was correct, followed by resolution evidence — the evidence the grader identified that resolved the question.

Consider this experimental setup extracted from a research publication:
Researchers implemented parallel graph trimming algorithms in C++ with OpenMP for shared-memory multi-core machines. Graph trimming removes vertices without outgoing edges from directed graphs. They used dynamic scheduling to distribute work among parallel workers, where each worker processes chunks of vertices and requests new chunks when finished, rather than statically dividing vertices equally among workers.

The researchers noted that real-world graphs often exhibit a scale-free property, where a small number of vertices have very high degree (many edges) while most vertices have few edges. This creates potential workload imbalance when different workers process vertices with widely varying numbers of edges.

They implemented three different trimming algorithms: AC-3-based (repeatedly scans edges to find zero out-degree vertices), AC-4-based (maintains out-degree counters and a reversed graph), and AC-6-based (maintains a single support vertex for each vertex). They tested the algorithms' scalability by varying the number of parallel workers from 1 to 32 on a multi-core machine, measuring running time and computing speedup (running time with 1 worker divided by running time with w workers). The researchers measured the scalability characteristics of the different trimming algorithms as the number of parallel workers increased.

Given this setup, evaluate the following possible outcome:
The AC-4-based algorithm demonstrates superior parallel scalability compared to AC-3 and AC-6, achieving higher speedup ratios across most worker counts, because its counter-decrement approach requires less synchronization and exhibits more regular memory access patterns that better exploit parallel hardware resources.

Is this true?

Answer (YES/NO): NO